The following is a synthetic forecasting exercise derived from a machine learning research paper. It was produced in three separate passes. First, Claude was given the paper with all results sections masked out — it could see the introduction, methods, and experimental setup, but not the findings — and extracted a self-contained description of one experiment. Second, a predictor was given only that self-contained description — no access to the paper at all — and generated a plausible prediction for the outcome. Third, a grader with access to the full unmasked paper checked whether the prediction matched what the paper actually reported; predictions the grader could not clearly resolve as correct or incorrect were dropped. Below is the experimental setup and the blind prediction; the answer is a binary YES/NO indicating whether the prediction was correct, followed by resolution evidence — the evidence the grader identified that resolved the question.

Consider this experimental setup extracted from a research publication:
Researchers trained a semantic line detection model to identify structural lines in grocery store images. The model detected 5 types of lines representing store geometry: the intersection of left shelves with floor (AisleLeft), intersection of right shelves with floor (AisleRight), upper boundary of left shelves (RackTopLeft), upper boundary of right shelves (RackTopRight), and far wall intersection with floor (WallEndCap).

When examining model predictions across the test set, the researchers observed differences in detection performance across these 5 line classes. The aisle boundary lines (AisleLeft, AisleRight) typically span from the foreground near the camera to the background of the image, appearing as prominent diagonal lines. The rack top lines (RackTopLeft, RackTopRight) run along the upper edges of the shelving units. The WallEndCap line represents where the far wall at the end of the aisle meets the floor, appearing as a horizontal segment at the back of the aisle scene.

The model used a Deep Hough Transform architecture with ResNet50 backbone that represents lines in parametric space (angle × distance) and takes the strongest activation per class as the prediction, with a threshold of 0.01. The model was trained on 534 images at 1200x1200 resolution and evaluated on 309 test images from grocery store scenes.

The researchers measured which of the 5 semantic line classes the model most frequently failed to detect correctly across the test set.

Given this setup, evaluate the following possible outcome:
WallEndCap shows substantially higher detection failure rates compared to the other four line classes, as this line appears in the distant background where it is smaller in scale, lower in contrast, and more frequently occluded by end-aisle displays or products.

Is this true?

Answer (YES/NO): NO